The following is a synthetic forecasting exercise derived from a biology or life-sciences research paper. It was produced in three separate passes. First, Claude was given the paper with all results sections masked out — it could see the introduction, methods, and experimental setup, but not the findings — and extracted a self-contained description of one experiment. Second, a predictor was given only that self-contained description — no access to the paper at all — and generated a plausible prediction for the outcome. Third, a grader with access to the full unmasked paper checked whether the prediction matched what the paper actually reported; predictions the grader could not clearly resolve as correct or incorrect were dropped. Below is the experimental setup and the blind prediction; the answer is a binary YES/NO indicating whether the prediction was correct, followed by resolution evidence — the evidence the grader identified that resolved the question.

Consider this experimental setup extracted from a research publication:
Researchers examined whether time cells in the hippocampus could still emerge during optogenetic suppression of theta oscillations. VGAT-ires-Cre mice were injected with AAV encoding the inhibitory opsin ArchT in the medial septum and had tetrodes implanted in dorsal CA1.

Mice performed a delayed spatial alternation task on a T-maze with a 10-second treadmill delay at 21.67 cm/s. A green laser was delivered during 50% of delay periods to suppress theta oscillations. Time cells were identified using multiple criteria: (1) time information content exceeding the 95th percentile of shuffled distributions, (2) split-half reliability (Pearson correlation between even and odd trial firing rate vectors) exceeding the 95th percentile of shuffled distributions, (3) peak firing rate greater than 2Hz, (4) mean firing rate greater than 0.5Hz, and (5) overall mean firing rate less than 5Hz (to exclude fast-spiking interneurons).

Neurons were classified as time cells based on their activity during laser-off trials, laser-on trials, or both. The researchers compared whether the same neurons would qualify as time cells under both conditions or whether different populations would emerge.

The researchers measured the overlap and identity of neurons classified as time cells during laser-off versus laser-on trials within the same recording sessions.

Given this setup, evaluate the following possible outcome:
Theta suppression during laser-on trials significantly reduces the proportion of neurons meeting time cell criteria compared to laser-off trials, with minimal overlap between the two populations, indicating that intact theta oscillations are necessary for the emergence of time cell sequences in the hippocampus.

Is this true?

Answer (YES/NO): NO